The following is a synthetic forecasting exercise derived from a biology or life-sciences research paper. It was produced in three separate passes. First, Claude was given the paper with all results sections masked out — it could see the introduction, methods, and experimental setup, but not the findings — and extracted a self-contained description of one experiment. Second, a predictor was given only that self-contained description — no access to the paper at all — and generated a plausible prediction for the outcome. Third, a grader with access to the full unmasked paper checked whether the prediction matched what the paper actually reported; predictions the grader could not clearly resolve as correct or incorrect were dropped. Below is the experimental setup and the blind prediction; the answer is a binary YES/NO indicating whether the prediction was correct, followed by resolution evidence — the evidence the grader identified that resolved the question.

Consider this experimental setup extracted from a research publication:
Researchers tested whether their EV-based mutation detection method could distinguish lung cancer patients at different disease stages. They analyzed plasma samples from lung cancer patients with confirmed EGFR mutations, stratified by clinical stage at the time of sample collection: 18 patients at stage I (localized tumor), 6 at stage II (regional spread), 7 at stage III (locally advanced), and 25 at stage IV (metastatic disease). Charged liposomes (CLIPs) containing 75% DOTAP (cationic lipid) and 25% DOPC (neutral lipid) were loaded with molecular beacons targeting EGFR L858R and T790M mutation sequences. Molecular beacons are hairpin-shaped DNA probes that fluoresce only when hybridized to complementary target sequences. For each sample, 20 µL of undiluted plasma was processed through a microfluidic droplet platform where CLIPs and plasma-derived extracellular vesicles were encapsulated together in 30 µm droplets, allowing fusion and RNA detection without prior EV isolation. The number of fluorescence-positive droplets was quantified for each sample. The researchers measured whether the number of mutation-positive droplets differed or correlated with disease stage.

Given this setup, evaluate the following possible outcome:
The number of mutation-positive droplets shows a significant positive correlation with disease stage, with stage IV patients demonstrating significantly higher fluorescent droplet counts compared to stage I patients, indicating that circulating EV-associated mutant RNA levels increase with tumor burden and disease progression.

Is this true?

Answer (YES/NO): NO